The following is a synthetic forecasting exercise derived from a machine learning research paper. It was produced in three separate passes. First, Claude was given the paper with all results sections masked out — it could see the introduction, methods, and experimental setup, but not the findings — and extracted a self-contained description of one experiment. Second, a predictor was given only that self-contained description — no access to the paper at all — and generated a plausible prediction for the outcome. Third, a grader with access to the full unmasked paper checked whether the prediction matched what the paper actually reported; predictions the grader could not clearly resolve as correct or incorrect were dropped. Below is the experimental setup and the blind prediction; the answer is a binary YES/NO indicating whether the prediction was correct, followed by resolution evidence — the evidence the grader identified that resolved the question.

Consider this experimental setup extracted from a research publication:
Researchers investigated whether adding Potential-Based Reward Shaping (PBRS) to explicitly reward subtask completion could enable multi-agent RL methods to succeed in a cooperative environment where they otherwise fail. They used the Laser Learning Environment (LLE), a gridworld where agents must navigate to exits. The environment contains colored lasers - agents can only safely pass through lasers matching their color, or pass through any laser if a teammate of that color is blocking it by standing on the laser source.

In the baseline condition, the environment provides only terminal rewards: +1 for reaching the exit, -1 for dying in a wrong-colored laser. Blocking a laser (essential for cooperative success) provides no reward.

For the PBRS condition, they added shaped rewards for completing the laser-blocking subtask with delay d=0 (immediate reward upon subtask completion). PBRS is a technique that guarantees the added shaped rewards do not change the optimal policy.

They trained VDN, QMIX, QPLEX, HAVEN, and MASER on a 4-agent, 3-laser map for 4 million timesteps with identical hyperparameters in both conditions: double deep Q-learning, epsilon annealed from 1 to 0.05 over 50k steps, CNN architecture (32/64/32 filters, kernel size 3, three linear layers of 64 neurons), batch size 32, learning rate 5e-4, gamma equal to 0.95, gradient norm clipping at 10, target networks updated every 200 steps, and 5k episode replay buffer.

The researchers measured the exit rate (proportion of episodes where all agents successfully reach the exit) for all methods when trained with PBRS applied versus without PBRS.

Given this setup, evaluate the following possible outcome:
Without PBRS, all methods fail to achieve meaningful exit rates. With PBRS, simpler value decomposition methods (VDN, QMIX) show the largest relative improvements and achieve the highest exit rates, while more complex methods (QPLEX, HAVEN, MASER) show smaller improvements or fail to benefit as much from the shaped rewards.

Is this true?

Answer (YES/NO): NO